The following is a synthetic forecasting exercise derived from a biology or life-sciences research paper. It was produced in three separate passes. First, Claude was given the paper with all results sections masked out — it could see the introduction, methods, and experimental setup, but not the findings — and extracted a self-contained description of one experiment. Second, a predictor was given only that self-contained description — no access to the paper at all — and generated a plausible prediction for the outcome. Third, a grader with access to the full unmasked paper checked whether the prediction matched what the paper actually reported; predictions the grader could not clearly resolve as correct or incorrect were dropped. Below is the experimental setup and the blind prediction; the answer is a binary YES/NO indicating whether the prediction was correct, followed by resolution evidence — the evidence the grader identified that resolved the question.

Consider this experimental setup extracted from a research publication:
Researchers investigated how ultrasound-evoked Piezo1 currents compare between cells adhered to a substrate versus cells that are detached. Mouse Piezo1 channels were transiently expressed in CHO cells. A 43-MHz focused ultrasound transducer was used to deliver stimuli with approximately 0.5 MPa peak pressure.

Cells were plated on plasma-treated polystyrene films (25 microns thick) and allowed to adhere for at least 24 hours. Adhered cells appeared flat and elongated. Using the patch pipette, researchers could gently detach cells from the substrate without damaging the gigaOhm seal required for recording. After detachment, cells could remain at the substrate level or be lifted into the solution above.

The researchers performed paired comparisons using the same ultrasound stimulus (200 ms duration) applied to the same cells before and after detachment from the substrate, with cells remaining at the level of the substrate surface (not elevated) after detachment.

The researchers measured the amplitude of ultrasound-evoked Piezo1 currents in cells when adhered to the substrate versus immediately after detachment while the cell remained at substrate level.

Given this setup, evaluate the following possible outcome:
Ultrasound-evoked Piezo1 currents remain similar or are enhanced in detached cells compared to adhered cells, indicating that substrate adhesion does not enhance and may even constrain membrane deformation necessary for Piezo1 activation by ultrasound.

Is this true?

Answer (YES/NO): YES